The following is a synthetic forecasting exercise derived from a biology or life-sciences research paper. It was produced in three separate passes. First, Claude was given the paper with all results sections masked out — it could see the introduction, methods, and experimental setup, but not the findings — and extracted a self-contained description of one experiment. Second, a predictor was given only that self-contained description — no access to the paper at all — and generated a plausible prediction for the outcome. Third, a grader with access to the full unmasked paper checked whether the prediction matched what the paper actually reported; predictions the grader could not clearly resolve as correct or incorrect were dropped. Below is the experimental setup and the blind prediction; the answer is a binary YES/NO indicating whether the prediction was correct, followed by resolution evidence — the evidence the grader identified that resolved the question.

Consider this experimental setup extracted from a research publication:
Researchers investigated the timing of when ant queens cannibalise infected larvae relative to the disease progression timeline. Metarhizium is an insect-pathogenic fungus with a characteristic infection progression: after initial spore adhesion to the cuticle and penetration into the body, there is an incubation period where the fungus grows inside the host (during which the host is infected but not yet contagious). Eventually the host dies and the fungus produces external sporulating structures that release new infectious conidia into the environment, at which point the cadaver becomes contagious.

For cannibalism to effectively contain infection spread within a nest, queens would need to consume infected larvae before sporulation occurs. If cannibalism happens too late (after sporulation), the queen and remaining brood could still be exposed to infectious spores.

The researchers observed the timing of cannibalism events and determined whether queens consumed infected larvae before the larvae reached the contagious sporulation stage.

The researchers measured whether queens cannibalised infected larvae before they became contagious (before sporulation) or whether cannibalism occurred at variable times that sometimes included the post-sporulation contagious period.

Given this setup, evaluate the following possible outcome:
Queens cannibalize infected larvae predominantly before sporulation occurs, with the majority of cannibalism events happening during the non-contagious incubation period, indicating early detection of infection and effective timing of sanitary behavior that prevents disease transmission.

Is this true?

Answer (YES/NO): YES